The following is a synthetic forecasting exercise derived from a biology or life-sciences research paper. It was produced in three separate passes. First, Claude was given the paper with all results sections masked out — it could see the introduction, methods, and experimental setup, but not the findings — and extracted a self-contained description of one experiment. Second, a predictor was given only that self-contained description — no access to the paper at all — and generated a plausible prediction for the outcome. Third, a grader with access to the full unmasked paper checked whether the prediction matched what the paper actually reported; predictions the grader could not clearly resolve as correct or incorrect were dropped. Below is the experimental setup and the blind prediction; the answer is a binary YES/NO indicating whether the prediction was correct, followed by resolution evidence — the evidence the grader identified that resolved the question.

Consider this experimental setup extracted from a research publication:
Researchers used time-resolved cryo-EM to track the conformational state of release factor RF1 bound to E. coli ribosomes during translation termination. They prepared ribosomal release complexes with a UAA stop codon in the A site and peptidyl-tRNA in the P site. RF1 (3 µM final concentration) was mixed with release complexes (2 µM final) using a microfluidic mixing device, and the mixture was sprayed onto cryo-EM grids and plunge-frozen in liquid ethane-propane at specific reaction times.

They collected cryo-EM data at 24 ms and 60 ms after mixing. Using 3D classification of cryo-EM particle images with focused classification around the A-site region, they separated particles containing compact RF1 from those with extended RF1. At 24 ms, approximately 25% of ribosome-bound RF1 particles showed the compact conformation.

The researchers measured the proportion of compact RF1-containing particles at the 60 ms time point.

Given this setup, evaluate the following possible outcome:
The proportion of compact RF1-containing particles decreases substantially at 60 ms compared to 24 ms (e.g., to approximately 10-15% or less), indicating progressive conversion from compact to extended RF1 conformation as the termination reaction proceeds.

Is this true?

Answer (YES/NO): YES